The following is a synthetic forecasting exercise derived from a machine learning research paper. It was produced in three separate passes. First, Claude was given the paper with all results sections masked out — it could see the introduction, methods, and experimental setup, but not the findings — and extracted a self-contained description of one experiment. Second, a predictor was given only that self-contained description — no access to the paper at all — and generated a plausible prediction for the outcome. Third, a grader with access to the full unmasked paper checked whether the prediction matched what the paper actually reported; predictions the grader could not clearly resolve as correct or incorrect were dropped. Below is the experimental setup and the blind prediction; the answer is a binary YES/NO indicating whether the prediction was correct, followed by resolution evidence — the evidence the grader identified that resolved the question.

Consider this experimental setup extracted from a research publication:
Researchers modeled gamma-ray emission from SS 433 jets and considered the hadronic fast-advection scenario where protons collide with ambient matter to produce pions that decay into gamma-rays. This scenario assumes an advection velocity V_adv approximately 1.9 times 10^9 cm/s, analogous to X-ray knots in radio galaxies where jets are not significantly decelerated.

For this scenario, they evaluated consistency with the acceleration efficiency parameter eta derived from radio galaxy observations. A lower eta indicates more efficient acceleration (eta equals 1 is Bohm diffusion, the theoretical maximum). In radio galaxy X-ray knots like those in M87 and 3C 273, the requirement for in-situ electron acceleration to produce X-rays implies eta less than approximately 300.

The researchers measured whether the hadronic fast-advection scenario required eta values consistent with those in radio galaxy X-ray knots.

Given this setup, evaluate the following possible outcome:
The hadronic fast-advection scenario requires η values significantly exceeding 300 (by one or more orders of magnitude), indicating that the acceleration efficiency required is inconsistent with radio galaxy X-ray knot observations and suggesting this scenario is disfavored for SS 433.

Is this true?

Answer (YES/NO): NO